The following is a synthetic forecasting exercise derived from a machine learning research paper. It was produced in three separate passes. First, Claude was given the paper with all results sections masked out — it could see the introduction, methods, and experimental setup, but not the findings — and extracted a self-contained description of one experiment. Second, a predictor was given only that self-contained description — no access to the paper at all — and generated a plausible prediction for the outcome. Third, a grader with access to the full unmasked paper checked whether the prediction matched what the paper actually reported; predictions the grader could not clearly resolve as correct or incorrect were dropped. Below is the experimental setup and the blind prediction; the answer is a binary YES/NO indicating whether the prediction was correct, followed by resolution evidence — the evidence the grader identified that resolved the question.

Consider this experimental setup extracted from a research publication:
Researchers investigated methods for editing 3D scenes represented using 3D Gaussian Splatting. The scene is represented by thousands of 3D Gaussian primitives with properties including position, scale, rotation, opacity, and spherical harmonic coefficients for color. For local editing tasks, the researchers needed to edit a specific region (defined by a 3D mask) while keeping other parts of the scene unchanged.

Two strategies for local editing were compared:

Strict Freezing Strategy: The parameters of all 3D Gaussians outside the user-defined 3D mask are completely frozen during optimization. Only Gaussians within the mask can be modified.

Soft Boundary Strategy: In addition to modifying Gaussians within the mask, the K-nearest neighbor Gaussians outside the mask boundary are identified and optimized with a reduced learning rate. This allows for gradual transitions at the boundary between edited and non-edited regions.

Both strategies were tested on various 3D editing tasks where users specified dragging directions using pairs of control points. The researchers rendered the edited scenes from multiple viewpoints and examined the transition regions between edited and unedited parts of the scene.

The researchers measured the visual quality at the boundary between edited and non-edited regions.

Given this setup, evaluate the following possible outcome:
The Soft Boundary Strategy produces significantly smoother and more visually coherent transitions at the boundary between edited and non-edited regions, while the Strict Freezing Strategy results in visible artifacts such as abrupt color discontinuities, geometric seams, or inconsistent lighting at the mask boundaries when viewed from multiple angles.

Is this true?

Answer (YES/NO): YES